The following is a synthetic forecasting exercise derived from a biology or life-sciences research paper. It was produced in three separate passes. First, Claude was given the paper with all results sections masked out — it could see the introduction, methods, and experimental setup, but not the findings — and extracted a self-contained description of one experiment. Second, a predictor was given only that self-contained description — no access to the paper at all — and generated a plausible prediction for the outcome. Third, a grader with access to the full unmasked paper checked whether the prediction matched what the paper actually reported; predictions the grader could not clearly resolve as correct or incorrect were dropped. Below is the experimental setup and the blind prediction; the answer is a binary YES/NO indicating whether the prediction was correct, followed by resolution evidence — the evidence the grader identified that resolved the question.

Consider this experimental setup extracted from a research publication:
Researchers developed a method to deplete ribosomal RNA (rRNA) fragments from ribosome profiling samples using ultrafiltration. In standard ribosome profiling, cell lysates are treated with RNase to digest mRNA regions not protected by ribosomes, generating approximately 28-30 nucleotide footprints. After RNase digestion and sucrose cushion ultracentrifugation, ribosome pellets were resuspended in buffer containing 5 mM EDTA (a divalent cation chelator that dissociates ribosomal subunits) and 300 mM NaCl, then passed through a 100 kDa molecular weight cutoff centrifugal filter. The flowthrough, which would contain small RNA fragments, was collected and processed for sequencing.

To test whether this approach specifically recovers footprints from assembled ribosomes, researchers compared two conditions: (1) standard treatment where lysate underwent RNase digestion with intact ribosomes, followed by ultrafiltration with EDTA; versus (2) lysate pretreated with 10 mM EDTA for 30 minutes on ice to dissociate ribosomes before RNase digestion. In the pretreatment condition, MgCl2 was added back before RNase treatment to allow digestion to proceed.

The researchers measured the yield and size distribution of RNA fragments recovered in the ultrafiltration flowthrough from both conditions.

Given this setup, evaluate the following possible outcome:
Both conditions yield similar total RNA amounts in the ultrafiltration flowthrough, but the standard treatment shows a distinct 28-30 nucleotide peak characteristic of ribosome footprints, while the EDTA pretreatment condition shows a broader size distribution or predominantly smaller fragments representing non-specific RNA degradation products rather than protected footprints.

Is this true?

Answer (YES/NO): NO